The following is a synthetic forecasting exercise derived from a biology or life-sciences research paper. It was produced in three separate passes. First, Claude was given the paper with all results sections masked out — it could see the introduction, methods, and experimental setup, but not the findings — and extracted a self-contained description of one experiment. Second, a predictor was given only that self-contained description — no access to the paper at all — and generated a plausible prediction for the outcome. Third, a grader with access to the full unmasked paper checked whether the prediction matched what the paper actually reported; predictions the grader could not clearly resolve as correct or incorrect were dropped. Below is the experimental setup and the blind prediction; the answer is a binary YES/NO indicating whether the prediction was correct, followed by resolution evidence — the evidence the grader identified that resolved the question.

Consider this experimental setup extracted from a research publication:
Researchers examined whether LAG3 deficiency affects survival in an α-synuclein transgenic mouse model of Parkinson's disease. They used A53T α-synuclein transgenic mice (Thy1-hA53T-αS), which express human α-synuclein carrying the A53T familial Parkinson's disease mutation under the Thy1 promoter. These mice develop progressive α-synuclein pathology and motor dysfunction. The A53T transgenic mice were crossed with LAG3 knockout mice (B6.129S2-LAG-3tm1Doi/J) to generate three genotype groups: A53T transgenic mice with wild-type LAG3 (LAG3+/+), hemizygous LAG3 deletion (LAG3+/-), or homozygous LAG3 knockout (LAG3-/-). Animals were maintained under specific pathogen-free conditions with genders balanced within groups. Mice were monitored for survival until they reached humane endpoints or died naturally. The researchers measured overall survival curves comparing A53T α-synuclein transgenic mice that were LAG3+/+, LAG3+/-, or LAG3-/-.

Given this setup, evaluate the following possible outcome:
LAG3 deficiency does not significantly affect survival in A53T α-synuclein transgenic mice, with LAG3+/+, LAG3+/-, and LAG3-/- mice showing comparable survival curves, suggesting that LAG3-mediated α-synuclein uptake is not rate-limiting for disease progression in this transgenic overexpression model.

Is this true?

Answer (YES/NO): YES